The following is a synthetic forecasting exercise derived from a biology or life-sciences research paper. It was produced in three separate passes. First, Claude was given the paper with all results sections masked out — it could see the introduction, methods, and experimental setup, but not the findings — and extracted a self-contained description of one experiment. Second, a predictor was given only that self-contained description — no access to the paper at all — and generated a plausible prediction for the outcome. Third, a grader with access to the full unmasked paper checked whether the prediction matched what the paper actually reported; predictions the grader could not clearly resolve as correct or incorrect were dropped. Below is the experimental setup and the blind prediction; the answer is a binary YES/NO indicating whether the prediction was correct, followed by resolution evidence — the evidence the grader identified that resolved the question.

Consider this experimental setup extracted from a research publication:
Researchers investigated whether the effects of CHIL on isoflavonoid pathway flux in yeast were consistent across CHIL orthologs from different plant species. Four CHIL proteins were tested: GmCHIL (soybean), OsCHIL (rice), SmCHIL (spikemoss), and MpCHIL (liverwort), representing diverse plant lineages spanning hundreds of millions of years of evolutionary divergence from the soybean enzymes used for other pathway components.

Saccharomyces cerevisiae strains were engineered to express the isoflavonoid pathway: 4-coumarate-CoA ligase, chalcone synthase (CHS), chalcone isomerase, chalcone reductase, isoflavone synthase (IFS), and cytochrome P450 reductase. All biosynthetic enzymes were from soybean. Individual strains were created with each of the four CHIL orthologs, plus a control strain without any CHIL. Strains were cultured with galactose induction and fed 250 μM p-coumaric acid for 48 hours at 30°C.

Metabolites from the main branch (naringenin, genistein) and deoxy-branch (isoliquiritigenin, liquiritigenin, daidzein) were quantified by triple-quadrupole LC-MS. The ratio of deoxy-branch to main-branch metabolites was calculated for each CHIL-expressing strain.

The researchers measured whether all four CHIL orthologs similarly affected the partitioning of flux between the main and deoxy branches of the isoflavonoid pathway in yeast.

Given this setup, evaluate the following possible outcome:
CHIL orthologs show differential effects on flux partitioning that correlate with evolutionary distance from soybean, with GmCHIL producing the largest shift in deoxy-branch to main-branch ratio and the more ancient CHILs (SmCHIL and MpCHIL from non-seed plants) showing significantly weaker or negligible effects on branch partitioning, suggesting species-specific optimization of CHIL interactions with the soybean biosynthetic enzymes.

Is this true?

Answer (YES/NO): YES